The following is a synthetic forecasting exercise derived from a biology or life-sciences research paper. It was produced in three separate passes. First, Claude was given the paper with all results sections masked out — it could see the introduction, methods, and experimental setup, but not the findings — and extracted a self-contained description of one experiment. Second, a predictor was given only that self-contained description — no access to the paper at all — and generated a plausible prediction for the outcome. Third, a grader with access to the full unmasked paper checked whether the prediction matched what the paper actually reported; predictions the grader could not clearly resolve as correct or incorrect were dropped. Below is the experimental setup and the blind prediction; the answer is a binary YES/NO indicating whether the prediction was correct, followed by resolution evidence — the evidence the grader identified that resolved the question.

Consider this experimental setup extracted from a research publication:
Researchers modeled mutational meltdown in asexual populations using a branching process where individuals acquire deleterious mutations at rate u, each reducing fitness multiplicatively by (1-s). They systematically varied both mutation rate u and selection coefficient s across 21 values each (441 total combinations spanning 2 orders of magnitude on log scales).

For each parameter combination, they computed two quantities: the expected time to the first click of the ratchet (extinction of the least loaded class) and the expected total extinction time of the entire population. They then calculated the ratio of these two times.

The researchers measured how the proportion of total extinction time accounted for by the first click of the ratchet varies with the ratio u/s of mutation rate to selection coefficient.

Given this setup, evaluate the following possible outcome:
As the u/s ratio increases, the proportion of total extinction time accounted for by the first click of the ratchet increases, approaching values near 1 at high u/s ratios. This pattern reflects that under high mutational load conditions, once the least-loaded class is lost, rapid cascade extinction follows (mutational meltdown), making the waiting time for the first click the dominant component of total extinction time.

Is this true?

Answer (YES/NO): NO